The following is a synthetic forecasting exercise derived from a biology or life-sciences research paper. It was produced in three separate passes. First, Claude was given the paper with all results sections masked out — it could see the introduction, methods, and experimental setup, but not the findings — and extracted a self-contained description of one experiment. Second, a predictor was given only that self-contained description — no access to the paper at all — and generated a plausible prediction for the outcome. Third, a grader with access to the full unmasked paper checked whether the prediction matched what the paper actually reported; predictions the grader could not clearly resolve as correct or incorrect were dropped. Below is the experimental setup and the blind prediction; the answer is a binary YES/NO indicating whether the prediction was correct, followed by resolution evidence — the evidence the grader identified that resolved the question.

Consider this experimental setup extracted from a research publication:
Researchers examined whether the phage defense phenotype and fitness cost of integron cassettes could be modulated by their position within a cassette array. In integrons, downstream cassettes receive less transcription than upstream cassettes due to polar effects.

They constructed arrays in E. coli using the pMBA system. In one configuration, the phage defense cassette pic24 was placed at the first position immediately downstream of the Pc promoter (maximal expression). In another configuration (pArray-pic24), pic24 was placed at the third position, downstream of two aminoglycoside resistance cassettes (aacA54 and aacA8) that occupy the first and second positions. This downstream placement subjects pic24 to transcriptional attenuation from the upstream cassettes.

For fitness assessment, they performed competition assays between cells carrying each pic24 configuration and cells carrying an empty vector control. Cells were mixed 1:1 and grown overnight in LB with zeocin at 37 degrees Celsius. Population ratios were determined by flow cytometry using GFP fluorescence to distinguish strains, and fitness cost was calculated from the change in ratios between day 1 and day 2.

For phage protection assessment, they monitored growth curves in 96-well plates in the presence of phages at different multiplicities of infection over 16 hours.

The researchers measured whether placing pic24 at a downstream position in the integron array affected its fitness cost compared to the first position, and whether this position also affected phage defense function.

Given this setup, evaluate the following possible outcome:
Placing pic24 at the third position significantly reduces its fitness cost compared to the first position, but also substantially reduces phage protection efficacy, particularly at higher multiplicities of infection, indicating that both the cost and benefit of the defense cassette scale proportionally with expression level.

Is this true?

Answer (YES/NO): NO